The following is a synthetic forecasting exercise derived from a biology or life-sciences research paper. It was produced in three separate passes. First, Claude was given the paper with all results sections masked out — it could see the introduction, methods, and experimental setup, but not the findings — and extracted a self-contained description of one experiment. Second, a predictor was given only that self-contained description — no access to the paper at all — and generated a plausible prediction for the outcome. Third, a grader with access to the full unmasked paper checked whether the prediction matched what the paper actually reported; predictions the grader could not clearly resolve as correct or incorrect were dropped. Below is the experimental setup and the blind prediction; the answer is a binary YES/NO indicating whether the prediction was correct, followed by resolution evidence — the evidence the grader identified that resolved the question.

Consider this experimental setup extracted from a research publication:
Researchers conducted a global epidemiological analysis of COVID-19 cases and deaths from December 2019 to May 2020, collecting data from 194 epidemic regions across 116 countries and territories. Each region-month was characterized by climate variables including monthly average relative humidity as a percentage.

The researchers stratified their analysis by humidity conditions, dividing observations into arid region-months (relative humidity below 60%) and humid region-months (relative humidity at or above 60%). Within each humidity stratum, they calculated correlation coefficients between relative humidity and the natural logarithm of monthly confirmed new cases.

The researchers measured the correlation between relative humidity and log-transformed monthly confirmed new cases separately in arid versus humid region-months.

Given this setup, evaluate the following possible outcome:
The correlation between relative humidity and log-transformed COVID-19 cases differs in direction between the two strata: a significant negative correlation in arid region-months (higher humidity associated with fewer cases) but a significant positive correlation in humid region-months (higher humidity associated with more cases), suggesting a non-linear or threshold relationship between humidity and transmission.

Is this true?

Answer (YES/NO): NO